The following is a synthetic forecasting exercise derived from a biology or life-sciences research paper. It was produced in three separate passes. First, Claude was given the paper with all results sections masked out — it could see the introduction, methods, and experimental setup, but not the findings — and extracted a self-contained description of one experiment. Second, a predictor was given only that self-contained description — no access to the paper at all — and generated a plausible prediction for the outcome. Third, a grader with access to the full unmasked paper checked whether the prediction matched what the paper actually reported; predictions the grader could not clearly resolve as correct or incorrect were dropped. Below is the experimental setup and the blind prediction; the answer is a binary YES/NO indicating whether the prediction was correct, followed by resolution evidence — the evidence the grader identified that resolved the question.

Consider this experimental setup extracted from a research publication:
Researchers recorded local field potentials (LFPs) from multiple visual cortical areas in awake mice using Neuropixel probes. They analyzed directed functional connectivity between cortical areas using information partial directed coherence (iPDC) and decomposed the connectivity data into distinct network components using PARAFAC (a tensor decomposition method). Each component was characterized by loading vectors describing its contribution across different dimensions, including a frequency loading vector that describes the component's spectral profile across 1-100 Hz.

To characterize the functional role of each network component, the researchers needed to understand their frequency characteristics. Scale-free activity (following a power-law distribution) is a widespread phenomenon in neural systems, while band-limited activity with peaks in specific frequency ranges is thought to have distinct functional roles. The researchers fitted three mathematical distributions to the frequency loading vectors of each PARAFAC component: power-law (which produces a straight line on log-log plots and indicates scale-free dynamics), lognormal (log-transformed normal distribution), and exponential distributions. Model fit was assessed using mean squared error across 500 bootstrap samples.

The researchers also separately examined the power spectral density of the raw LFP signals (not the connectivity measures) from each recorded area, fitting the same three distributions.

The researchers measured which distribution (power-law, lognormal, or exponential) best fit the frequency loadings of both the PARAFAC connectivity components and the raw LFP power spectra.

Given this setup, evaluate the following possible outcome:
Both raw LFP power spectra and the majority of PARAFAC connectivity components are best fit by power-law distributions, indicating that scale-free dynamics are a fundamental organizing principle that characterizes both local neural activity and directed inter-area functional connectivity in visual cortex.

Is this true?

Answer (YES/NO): NO